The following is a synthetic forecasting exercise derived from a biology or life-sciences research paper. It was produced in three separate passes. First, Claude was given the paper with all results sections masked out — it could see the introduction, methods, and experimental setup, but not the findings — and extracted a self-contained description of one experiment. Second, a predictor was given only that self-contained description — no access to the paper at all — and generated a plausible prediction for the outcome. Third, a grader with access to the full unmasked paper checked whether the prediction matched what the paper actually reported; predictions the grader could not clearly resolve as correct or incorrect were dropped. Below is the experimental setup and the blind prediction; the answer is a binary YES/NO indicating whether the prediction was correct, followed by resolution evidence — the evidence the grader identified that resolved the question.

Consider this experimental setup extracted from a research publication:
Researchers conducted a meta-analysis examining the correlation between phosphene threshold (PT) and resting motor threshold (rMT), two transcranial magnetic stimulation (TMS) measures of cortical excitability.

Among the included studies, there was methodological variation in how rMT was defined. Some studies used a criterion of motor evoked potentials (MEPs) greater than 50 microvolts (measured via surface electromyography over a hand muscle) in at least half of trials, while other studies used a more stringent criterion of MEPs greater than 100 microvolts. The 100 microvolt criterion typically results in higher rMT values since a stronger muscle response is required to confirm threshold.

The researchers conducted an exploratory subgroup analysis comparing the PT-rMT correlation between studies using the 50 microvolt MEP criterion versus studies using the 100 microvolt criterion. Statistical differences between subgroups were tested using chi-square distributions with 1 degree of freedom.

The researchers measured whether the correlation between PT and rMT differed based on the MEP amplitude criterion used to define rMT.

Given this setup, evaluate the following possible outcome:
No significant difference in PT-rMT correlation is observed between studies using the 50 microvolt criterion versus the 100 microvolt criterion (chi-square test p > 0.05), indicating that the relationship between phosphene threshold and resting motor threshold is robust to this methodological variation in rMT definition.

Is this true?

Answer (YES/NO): NO